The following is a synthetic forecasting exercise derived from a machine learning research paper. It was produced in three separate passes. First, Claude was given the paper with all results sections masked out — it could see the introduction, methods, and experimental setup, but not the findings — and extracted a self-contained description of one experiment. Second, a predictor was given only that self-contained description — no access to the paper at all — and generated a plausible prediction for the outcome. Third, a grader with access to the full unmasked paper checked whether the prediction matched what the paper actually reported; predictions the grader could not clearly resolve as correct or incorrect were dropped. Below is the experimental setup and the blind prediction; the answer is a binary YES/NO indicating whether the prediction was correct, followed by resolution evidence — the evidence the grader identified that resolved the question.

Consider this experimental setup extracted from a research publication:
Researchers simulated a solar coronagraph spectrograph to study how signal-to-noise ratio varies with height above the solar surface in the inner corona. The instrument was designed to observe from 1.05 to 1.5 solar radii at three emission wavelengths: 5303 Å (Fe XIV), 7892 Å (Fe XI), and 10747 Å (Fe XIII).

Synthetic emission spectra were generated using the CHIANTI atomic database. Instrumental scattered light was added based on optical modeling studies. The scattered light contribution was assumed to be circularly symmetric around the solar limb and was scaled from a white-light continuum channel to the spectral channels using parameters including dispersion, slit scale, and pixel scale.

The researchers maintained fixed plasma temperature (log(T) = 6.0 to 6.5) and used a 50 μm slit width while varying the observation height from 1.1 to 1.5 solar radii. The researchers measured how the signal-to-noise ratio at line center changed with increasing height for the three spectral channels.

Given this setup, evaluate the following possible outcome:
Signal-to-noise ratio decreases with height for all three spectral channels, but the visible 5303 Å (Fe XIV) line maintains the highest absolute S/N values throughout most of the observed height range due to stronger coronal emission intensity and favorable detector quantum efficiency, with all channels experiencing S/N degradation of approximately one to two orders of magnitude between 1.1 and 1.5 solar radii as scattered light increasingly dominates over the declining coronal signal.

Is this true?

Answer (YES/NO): NO